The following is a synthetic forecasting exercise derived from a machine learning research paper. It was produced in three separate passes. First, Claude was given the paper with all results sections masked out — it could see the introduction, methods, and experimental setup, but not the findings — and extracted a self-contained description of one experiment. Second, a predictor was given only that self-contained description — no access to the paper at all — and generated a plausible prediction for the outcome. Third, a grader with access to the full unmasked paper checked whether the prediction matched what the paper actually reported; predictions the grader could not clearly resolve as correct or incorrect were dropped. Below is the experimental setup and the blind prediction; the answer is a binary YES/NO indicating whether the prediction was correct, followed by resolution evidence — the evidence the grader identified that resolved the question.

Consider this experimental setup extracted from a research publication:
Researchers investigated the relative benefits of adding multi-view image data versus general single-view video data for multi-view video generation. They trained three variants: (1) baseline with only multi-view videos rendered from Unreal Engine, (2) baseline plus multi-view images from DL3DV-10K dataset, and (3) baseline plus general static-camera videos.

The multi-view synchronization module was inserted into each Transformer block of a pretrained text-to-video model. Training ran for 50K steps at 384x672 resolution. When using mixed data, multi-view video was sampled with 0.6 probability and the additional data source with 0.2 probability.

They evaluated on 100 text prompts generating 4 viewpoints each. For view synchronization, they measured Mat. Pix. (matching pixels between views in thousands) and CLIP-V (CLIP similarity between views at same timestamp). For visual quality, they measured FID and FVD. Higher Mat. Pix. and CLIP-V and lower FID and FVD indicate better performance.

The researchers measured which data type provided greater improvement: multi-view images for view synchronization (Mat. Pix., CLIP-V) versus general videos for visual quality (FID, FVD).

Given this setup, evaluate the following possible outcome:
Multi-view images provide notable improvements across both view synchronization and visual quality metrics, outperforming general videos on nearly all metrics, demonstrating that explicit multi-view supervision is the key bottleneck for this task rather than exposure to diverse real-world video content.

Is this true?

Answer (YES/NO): YES